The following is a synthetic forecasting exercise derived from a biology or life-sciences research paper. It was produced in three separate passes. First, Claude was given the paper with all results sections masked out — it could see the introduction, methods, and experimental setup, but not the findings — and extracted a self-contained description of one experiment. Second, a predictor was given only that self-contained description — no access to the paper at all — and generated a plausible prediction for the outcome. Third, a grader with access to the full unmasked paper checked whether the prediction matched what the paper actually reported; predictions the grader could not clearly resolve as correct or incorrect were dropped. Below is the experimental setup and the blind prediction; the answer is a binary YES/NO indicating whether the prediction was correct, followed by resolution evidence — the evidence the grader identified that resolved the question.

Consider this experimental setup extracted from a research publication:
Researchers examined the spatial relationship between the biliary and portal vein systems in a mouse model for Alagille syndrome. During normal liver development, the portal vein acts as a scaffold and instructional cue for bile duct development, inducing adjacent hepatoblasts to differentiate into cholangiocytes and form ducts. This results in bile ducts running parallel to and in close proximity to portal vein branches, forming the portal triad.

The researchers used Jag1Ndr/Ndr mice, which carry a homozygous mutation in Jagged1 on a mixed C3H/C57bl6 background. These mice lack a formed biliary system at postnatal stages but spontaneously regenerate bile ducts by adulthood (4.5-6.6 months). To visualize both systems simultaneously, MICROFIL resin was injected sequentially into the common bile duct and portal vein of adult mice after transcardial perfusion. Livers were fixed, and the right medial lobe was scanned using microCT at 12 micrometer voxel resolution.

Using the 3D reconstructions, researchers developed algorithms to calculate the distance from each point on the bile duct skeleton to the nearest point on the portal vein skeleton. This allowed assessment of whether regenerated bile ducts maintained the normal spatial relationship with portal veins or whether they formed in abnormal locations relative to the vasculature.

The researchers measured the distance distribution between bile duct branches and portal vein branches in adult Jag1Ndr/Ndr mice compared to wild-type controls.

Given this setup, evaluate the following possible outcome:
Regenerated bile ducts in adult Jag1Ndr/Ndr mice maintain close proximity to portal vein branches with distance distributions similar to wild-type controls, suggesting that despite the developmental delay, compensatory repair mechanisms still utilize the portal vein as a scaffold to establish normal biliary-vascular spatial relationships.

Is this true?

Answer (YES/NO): NO